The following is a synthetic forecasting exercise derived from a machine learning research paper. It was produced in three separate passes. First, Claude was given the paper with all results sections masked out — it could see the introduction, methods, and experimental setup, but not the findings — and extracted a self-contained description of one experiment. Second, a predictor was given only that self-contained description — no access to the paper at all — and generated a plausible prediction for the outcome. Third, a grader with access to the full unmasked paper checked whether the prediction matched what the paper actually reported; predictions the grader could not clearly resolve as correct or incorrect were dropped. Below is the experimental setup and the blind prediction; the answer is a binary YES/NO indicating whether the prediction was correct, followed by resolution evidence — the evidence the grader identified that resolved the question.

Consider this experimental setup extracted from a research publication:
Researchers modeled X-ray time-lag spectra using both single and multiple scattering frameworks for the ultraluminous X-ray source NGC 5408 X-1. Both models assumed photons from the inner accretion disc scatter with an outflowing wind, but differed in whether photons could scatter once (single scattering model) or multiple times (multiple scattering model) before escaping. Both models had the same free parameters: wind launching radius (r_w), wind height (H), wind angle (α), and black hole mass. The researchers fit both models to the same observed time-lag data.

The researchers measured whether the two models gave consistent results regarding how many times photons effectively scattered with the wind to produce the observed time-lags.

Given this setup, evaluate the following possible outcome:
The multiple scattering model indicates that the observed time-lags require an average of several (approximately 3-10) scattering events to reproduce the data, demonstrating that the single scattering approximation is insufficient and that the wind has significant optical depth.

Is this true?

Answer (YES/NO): NO